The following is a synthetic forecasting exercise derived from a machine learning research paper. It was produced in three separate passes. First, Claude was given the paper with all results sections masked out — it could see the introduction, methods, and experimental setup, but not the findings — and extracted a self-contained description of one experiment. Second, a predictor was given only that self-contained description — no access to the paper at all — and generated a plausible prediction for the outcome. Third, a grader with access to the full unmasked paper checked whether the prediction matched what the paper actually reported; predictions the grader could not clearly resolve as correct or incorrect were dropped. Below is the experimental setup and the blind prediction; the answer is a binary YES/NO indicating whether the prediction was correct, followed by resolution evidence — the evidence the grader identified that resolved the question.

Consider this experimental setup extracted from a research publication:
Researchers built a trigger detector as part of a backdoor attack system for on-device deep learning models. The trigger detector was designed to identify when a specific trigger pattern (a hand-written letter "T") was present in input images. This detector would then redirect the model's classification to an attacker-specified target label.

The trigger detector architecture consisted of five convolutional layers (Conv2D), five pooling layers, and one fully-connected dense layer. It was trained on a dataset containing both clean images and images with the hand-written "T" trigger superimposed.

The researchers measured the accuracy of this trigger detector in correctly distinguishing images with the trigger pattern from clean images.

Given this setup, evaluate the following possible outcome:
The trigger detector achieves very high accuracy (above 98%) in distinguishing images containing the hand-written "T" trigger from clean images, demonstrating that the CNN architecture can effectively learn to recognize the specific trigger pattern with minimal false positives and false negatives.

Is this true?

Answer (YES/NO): NO